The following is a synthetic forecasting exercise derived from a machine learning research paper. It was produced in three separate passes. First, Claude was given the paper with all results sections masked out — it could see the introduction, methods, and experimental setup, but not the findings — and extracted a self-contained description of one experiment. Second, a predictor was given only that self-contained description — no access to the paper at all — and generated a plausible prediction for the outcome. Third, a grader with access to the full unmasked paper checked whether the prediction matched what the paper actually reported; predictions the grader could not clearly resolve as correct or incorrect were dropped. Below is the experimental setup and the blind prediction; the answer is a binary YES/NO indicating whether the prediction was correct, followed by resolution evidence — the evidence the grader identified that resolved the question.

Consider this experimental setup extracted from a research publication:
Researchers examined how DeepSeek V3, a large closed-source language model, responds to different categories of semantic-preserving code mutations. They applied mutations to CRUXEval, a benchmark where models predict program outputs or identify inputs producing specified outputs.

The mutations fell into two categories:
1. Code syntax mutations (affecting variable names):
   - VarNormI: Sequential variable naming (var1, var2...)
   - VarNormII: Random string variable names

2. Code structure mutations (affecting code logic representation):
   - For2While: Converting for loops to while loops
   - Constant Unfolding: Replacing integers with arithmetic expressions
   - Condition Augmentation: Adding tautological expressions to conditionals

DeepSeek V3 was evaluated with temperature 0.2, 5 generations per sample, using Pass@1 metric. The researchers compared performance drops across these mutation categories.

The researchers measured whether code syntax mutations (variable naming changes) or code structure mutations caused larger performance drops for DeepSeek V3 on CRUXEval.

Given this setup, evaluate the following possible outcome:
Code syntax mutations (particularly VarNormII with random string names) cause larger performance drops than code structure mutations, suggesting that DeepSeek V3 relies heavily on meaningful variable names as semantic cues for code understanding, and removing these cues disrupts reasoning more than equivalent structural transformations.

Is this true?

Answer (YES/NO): NO